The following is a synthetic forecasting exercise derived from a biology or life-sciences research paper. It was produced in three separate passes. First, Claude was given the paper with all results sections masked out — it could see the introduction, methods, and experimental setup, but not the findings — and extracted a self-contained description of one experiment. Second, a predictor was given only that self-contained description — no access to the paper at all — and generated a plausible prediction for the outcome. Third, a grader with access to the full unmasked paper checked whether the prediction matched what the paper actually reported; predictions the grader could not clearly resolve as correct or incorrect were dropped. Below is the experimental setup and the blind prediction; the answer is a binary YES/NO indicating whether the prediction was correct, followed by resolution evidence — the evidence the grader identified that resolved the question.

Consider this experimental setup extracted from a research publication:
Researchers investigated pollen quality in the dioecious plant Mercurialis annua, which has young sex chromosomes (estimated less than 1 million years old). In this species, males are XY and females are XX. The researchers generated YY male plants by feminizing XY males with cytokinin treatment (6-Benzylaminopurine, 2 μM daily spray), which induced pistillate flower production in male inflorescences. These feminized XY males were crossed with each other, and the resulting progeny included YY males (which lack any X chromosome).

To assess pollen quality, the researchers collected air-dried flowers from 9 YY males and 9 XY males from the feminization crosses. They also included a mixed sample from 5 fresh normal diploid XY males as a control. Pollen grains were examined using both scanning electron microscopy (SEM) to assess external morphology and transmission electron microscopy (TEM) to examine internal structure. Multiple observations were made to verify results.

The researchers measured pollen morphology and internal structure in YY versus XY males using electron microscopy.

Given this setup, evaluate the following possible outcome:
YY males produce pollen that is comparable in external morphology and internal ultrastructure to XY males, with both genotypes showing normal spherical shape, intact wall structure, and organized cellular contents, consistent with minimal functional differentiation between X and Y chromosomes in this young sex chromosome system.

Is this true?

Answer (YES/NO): NO